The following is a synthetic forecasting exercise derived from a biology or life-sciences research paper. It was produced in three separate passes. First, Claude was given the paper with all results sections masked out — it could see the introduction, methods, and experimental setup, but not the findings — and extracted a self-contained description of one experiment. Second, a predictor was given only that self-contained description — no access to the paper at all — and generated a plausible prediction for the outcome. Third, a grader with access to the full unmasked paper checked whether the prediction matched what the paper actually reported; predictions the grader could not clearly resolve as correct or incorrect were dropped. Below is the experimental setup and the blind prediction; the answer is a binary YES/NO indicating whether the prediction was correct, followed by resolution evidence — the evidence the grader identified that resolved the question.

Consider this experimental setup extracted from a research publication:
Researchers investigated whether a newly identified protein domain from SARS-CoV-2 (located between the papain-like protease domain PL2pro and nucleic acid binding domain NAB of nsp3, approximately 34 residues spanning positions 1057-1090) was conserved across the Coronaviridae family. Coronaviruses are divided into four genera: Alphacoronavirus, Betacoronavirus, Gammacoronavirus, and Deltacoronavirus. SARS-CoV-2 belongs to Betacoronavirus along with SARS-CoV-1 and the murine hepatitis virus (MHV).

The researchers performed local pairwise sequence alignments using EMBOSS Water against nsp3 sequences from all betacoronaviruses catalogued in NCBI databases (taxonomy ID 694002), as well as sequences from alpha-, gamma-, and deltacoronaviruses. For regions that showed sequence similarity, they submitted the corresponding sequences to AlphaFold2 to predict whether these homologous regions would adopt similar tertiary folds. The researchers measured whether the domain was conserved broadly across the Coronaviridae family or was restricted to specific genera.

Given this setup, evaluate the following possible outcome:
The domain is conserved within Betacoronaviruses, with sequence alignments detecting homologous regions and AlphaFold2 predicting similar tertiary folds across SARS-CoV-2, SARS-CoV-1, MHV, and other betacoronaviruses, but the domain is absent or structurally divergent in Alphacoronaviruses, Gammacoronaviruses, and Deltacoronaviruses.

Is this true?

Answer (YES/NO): YES